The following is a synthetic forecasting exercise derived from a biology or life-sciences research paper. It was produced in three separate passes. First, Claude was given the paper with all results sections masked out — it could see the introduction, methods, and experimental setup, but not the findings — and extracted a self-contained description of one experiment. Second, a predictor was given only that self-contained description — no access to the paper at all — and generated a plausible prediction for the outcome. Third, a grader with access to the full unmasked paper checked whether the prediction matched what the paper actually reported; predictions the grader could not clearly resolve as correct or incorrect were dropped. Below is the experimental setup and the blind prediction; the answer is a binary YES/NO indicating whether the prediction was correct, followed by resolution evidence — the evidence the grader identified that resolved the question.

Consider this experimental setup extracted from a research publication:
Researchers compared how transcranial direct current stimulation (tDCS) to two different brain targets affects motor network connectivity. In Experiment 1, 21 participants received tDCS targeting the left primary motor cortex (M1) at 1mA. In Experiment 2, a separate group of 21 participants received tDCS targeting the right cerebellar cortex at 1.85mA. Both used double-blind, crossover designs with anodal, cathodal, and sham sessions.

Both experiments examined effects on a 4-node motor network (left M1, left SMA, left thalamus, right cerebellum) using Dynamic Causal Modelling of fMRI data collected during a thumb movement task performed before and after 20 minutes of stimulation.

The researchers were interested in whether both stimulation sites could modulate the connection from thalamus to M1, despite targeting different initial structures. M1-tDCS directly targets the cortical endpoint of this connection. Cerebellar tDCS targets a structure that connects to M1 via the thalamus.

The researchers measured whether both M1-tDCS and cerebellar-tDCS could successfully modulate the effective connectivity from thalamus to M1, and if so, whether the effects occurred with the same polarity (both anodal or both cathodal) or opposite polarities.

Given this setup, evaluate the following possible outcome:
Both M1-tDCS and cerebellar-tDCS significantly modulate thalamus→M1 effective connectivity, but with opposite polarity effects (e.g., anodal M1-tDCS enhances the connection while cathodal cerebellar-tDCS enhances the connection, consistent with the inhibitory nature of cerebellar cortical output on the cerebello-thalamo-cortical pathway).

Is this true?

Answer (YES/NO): NO